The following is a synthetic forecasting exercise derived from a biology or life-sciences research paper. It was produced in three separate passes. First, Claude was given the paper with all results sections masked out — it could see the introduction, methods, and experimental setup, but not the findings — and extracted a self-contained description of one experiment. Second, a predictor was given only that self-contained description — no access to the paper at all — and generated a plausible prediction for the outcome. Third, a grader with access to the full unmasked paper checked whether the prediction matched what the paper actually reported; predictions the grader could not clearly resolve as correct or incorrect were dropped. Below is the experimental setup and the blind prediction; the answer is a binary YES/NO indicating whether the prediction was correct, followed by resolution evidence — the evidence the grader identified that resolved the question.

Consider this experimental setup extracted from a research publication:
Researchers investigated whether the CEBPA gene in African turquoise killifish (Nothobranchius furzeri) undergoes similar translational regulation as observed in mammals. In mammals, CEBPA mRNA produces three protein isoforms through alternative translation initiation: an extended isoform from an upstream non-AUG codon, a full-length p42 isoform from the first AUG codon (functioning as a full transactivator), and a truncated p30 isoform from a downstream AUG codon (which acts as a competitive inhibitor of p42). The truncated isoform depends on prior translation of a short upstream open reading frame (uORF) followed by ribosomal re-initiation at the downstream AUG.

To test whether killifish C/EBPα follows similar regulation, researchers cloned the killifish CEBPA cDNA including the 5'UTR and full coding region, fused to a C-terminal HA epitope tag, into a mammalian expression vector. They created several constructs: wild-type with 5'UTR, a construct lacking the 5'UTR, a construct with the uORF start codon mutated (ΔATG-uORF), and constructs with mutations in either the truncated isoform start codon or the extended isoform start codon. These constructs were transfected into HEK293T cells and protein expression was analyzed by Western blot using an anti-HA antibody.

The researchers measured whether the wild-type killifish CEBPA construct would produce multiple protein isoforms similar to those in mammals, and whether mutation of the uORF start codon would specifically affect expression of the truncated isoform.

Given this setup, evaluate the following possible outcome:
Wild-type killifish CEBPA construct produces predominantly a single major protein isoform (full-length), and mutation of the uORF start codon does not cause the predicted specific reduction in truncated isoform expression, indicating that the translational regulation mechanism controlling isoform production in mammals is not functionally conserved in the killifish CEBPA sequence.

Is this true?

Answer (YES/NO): NO